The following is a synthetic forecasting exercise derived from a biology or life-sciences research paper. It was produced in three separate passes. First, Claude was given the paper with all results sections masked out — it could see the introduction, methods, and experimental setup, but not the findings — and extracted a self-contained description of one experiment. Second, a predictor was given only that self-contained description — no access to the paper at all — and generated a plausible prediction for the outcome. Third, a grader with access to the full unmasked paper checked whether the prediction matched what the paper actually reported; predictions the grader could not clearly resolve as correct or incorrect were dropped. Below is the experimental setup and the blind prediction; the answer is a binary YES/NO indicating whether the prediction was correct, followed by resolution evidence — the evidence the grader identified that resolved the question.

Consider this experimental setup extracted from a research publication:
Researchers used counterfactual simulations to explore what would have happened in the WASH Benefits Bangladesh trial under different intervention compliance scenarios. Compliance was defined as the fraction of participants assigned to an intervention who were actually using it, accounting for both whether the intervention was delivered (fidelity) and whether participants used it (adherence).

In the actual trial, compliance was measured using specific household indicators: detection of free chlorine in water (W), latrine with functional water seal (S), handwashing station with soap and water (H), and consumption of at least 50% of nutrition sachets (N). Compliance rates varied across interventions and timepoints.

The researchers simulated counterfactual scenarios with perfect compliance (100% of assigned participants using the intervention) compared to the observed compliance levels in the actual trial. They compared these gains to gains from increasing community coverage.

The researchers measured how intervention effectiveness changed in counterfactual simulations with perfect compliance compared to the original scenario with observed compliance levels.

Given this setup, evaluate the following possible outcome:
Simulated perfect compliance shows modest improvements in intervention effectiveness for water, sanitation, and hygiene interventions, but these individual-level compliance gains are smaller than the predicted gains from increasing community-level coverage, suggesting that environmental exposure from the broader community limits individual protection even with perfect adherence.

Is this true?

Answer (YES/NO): YES